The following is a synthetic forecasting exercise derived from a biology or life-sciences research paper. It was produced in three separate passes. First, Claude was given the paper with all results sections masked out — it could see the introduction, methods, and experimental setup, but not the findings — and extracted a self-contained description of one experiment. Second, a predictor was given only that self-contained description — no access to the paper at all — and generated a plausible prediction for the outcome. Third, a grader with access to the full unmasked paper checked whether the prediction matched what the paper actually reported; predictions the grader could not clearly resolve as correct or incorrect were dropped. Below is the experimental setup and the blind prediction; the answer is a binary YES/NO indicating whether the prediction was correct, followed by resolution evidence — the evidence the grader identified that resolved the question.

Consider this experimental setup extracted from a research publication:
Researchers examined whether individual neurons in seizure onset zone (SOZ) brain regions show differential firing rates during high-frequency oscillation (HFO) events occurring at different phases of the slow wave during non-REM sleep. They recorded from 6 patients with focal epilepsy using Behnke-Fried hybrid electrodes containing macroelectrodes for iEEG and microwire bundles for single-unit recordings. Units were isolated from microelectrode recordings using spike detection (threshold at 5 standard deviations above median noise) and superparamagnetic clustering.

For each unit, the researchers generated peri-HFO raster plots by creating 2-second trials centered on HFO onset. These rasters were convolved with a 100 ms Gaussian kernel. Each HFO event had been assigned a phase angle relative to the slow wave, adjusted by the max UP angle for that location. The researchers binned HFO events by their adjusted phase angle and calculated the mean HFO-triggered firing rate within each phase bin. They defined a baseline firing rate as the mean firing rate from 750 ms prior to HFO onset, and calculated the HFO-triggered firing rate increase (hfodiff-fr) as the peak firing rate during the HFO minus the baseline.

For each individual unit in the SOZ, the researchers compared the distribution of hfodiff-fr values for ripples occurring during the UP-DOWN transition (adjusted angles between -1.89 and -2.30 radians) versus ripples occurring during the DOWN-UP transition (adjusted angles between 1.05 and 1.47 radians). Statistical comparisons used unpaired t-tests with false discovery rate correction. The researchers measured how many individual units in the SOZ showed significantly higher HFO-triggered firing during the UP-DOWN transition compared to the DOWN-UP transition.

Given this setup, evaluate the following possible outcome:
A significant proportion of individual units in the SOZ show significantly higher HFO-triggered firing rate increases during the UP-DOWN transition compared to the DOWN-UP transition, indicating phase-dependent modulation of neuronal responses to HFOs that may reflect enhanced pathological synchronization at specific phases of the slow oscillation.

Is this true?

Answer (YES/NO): YES